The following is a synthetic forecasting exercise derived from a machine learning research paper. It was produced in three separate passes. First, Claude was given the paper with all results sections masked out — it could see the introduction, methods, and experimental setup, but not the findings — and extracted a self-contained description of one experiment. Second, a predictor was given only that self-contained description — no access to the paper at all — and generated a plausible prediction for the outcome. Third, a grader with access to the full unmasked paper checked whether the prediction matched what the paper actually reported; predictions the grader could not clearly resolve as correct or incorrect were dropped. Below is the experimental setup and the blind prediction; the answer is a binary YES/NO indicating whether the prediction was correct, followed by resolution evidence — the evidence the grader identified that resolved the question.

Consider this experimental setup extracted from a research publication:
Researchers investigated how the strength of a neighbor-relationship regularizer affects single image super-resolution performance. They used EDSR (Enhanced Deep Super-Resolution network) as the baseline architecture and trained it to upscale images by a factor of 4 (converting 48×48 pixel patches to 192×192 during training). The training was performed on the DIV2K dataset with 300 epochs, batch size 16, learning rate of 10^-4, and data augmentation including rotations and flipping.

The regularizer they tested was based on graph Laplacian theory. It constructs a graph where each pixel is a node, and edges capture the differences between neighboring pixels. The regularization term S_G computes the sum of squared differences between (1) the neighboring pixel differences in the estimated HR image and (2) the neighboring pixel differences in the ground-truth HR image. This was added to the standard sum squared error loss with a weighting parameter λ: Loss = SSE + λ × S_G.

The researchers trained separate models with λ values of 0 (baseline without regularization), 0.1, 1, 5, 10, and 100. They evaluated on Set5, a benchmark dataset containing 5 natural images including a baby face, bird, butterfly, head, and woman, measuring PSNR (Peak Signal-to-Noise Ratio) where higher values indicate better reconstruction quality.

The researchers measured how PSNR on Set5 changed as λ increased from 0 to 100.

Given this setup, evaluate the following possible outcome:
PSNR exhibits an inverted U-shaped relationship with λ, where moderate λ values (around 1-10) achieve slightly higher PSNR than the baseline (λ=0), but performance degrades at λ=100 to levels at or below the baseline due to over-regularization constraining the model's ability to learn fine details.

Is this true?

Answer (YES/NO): NO